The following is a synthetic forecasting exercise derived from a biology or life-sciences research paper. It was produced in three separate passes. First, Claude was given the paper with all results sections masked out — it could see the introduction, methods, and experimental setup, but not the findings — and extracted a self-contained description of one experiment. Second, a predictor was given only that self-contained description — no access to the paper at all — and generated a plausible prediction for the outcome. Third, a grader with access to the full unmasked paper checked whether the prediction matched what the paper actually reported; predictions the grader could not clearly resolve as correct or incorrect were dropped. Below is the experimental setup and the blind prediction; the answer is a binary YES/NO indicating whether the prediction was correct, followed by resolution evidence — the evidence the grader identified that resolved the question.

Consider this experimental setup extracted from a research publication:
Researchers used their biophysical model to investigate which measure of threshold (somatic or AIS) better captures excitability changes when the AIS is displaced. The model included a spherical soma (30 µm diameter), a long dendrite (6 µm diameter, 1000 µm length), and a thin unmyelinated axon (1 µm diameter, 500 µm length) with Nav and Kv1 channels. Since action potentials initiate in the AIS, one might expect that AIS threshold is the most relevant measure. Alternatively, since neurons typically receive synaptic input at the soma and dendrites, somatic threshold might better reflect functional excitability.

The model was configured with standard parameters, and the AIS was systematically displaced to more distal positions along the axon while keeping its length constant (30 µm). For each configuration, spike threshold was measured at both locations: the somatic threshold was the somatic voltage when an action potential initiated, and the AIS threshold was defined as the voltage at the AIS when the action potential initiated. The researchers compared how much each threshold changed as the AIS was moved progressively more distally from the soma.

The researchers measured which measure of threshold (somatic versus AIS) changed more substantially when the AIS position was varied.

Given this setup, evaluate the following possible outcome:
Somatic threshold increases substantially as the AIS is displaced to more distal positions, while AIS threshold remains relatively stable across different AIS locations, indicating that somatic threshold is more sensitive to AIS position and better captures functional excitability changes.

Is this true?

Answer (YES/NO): NO